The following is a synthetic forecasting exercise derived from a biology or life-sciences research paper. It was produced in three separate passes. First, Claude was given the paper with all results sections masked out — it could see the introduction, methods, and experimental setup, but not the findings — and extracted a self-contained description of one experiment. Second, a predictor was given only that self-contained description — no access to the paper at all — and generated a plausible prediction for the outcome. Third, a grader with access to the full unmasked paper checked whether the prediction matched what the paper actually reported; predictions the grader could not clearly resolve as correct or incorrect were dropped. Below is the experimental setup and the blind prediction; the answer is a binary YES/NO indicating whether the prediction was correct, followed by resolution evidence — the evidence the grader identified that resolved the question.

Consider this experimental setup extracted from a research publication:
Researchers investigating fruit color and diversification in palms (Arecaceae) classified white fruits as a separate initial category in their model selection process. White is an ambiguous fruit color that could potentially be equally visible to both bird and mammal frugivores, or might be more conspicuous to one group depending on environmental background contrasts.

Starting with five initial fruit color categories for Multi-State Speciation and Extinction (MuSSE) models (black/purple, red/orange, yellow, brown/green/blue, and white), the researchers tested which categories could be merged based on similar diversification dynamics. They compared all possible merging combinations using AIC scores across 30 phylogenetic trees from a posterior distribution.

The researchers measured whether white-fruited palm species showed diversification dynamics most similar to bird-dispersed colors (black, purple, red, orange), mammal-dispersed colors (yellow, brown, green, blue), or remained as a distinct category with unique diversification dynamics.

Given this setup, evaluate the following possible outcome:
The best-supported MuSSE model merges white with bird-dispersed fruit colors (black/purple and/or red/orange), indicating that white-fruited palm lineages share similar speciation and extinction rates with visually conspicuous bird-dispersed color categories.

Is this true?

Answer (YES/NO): YES